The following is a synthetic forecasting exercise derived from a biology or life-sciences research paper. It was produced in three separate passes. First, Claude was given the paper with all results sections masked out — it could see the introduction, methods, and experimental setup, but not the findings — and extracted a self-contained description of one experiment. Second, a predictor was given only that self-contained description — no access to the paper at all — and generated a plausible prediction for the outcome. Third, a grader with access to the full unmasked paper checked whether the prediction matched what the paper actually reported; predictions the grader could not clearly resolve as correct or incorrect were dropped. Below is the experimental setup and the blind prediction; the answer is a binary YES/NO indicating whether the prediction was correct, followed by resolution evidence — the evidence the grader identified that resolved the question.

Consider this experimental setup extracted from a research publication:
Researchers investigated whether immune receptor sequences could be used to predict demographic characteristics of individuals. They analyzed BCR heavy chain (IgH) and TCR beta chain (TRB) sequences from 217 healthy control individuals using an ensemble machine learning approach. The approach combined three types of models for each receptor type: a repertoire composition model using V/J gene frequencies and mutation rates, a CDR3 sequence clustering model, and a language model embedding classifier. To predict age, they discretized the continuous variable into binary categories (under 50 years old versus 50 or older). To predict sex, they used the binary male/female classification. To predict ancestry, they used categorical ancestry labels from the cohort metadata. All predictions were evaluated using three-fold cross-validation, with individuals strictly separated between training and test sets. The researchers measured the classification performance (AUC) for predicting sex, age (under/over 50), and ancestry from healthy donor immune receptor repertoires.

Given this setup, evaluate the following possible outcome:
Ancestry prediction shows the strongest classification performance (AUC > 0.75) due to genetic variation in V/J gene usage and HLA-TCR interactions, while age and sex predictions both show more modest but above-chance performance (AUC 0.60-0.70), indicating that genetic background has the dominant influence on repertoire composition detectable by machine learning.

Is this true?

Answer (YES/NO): NO